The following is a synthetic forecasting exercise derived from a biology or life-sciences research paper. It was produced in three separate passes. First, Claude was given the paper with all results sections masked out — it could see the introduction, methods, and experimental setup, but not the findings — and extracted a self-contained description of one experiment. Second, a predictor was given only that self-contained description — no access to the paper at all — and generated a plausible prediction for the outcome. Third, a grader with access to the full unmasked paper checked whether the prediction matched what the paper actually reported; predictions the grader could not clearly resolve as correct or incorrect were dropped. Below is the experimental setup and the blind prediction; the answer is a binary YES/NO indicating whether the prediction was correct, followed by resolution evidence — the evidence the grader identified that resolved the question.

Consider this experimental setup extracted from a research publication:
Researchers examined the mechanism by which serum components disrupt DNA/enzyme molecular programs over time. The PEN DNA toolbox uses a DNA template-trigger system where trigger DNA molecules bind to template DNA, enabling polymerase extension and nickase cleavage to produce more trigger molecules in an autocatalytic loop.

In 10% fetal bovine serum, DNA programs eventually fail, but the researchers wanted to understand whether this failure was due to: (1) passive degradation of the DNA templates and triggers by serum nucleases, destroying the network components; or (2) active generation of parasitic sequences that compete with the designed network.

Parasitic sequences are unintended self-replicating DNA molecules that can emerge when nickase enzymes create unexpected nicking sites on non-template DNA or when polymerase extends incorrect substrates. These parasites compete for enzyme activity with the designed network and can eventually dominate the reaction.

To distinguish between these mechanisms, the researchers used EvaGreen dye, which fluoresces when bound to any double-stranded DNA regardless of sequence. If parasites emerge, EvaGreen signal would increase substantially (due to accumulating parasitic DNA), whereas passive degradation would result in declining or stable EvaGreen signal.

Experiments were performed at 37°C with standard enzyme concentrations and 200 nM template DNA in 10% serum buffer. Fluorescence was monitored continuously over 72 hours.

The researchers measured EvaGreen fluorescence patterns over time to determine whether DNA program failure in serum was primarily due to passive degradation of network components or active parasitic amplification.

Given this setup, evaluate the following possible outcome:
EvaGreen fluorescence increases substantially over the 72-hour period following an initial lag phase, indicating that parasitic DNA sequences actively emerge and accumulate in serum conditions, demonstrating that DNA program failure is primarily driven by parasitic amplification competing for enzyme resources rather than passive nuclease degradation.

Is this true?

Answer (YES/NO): YES